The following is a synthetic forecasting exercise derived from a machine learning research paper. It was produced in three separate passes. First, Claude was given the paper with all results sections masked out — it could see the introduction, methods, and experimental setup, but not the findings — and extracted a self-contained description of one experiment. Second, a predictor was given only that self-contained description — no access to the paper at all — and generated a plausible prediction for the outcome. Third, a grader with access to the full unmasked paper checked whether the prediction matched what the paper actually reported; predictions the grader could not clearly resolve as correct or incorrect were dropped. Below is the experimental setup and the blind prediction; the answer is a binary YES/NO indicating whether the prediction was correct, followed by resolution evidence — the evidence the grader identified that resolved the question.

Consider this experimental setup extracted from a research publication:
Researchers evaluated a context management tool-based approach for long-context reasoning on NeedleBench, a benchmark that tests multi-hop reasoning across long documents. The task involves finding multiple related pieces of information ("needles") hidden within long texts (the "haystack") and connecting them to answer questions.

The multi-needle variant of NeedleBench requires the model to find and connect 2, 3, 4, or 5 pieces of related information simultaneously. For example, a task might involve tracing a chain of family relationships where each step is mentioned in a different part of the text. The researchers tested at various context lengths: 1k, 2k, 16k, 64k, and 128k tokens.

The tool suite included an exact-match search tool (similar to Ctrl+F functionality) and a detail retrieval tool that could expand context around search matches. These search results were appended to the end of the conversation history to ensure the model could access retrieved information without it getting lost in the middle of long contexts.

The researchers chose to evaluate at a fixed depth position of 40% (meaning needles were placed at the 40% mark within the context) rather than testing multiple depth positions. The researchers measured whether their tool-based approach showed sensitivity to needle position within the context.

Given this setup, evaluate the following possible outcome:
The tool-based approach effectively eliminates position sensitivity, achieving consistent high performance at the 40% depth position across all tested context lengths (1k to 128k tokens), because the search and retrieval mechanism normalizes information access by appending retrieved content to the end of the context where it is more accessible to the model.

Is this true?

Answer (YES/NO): NO